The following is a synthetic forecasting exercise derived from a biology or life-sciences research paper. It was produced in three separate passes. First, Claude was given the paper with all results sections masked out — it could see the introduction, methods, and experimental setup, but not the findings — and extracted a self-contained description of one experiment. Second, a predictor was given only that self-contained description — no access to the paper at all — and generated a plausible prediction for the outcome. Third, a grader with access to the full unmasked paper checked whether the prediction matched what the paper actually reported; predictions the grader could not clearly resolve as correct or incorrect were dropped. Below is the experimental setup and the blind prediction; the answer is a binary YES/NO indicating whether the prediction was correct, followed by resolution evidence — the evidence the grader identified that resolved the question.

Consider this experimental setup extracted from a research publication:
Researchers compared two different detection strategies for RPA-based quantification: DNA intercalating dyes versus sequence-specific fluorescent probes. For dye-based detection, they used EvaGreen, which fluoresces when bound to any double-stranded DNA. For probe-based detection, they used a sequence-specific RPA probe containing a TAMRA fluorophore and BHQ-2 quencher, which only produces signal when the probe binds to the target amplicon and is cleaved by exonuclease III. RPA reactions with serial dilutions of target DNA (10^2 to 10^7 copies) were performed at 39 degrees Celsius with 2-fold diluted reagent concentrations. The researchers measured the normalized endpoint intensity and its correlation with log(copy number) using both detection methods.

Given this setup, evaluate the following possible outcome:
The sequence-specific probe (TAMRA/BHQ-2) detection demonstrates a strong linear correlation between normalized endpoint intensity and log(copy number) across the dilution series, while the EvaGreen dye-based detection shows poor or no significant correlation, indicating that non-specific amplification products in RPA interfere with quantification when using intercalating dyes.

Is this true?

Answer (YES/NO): NO